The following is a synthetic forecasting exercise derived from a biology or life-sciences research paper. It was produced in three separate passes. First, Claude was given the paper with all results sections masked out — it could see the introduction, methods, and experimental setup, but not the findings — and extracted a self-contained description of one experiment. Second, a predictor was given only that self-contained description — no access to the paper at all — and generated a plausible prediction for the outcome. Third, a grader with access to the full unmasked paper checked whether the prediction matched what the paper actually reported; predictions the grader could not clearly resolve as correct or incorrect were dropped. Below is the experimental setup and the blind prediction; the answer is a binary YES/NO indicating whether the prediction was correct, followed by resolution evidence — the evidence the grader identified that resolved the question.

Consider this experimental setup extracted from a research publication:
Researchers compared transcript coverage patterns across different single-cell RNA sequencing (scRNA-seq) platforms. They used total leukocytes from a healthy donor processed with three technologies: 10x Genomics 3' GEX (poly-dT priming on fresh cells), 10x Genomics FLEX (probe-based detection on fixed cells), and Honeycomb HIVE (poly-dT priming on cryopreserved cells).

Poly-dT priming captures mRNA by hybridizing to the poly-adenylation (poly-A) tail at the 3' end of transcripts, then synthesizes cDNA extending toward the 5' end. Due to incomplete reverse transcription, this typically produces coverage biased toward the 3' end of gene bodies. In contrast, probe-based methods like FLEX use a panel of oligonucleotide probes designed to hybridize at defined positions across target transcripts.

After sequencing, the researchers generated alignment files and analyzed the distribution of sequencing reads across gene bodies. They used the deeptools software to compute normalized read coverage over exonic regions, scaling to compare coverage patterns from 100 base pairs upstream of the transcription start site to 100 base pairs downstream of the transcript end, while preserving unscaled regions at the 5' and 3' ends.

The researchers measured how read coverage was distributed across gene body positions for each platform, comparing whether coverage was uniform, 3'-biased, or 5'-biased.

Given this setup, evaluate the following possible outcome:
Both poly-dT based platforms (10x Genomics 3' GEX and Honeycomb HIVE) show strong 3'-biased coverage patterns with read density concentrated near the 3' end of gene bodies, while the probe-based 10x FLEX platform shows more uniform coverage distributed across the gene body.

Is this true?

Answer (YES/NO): NO